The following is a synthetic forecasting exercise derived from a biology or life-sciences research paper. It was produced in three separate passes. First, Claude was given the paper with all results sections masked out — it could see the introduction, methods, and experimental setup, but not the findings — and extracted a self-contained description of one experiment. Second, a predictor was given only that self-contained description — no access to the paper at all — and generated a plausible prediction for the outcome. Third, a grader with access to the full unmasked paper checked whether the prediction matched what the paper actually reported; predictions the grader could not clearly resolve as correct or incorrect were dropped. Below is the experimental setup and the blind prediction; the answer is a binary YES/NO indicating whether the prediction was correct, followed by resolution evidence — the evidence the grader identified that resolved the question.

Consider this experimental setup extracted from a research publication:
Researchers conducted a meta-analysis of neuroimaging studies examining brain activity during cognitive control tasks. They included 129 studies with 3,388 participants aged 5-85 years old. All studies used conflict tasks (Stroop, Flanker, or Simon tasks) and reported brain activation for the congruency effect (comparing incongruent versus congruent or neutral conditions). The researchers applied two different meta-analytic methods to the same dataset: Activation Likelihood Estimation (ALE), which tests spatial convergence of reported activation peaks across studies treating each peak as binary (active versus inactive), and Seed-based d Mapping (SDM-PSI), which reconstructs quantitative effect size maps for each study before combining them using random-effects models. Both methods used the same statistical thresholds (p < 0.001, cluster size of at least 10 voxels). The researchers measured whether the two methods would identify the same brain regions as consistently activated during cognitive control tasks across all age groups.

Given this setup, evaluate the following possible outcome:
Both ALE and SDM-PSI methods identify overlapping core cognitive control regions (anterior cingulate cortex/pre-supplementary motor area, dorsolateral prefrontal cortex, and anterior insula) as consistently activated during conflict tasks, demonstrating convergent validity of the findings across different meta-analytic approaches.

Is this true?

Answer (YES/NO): NO